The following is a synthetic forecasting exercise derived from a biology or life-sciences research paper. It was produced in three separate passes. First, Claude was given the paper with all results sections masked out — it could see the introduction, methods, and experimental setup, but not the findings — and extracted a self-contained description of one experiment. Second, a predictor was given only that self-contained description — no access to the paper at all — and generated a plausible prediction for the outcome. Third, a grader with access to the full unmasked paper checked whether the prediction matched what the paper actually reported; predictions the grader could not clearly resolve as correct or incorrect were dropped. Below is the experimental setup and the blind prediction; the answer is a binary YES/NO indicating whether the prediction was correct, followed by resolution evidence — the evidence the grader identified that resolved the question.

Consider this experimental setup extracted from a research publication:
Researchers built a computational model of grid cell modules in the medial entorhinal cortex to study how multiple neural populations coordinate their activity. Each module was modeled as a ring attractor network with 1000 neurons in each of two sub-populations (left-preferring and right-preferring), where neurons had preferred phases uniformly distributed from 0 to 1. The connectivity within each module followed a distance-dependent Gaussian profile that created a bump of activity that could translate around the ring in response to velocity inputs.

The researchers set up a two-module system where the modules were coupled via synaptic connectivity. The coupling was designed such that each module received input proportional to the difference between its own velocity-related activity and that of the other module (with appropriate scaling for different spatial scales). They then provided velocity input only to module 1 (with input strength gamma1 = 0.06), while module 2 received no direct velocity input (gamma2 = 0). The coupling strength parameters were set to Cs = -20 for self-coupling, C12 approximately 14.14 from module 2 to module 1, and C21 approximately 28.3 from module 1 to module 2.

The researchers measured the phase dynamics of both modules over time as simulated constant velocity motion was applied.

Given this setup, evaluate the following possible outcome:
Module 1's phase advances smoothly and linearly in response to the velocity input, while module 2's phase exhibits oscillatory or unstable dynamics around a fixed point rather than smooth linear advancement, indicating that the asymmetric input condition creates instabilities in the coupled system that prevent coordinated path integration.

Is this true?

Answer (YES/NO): NO